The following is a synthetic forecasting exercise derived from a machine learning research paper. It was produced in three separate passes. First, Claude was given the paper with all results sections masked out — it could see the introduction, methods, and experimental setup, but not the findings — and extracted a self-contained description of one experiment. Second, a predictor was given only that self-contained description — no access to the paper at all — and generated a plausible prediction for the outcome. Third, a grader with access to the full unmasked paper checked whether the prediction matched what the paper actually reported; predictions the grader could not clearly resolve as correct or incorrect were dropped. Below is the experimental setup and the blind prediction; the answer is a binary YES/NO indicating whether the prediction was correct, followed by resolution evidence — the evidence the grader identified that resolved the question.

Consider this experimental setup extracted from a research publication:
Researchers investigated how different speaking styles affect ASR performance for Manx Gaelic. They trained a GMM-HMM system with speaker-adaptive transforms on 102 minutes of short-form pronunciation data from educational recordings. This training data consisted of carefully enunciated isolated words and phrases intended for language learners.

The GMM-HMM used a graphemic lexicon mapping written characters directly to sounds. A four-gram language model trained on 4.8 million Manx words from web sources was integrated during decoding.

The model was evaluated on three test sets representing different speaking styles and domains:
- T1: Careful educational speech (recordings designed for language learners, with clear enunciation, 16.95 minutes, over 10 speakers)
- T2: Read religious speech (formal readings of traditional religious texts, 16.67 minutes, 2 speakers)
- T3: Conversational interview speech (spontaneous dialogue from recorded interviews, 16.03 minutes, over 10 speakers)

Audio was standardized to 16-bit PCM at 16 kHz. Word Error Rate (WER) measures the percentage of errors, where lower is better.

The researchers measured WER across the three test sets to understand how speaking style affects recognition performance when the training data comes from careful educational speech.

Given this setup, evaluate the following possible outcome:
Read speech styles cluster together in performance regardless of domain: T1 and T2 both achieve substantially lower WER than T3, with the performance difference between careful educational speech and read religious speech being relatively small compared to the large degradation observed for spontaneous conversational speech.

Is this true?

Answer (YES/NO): NO